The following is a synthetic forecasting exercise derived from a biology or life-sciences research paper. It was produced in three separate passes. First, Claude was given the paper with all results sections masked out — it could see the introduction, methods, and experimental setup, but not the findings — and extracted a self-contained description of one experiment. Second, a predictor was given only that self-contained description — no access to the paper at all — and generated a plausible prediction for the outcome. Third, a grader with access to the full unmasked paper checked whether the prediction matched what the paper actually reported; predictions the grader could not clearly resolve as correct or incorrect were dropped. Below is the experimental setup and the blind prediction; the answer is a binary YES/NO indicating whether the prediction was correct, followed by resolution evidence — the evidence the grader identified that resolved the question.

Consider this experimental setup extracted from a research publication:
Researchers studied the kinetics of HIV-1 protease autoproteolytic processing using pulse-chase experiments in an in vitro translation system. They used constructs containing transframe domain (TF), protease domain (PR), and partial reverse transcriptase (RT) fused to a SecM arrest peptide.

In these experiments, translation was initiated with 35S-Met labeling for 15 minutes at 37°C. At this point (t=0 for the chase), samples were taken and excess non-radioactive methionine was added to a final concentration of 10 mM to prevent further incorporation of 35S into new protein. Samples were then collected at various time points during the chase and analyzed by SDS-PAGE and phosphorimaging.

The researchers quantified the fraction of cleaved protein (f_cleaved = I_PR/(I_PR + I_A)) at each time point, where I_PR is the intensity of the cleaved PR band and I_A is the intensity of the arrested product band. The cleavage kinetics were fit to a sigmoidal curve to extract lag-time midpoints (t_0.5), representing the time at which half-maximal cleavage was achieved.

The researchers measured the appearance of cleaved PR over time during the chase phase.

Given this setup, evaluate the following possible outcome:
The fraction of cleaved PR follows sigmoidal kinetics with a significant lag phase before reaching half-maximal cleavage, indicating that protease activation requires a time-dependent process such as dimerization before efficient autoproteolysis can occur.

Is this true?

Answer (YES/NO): YES